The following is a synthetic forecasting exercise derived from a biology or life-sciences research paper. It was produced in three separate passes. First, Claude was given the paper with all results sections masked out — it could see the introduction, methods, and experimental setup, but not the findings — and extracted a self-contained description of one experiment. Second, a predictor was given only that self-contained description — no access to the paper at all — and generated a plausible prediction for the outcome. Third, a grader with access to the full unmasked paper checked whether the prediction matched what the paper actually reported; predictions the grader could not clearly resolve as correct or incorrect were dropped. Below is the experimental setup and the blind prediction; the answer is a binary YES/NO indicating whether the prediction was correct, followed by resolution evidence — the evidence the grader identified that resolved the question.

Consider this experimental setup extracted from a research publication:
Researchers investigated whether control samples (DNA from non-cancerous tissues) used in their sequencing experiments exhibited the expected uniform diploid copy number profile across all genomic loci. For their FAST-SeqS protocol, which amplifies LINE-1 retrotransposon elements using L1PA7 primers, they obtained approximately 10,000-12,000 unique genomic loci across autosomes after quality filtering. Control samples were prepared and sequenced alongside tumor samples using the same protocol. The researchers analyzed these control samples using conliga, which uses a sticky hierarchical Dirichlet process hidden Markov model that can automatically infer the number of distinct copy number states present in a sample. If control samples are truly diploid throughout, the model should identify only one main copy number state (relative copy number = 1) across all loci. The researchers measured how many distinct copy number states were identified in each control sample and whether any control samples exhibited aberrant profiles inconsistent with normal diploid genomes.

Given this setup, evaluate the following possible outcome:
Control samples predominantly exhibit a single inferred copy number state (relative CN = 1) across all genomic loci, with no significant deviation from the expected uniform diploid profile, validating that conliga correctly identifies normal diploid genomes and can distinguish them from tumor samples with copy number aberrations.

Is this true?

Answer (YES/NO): NO